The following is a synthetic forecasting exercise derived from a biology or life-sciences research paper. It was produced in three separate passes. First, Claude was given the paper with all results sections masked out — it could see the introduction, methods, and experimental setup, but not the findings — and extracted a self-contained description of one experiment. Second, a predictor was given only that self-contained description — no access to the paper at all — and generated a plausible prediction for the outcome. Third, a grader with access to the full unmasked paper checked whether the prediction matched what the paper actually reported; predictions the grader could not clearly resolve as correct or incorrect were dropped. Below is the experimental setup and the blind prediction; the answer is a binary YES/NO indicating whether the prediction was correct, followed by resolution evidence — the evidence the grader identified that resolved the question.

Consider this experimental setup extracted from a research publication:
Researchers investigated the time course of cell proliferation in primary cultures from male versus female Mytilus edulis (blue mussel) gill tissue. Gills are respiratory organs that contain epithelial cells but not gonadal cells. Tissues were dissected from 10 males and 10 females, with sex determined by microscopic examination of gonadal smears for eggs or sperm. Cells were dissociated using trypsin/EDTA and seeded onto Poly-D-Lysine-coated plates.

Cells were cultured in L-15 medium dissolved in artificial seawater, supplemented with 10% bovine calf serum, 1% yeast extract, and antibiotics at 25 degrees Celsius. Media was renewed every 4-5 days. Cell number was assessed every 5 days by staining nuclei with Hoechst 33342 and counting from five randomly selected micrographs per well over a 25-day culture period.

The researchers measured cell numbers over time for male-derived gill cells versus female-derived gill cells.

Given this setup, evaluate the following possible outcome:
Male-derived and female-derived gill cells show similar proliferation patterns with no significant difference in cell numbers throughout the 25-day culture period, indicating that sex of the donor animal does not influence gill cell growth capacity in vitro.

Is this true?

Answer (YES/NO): YES